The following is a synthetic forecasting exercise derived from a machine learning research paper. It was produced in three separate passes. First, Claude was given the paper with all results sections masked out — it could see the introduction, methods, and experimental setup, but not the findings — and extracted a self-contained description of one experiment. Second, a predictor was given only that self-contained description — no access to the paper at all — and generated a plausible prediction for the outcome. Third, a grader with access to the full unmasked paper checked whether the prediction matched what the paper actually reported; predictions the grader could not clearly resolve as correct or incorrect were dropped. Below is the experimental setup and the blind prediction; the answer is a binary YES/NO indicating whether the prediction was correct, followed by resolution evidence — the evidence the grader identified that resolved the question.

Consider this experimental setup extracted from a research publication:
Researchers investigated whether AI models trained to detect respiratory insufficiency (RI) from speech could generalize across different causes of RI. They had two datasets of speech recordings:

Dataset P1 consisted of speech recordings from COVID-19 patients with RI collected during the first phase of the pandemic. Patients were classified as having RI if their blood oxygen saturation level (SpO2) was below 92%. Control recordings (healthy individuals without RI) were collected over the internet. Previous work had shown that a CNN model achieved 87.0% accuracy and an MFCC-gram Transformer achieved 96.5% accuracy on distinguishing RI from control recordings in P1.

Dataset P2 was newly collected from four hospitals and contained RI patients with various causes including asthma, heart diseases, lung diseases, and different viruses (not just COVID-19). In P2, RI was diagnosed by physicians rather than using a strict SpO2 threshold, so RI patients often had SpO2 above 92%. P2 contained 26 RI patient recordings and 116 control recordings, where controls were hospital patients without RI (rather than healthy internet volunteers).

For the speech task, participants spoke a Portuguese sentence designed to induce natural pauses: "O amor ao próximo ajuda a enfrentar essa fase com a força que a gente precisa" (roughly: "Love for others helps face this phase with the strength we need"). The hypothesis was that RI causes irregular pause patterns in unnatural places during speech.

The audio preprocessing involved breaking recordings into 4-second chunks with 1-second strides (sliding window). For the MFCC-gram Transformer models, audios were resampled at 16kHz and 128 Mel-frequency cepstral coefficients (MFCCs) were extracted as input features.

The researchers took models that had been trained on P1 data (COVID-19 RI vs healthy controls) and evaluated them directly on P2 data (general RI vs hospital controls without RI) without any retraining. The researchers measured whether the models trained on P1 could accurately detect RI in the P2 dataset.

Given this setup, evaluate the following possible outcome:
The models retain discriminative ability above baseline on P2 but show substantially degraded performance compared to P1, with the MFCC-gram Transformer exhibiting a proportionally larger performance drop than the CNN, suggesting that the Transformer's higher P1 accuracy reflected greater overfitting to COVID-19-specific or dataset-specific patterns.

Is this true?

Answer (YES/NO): NO